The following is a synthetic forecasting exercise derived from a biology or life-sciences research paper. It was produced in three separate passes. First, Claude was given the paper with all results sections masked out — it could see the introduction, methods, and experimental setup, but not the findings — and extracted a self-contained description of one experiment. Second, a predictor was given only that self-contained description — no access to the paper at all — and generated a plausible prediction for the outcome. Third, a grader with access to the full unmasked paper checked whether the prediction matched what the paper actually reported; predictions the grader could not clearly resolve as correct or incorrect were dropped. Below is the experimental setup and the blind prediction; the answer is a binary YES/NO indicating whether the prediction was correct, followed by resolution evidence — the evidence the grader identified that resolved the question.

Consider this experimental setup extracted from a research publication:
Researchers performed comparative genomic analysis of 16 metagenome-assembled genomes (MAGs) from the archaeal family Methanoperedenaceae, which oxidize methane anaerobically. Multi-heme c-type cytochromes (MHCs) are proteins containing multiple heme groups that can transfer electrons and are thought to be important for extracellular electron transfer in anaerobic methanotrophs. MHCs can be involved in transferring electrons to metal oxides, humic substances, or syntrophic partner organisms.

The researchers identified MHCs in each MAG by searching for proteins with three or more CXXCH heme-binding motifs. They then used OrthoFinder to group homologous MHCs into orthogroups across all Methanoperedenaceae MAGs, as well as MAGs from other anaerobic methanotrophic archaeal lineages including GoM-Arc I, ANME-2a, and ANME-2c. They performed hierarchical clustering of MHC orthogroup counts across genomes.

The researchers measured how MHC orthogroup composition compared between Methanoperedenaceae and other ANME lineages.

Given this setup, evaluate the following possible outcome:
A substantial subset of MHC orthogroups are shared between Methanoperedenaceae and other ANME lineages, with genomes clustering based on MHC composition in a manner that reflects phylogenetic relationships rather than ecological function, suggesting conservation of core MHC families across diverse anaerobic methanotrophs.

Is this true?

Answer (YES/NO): NO